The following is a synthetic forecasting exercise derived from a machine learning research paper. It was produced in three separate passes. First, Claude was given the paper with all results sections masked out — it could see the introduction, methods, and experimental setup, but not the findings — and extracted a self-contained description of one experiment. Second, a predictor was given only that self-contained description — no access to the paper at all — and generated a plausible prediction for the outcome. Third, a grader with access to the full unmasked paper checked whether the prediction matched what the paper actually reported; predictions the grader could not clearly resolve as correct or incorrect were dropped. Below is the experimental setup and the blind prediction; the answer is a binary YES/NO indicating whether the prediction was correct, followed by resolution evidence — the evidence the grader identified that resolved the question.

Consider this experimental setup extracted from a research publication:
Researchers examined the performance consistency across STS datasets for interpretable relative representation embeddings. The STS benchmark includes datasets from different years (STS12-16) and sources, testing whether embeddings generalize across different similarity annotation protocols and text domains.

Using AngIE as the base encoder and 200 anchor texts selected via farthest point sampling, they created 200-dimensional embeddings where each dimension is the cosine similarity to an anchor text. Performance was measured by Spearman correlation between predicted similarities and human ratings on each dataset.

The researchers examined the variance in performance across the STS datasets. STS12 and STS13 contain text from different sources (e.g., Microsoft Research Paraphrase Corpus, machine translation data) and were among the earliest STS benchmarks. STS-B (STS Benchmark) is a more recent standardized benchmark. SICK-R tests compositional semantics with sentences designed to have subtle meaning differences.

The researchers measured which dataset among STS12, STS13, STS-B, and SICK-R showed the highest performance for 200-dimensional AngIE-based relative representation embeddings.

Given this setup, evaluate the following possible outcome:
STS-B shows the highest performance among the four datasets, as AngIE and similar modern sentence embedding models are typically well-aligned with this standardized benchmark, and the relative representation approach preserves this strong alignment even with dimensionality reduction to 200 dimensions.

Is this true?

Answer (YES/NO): YES